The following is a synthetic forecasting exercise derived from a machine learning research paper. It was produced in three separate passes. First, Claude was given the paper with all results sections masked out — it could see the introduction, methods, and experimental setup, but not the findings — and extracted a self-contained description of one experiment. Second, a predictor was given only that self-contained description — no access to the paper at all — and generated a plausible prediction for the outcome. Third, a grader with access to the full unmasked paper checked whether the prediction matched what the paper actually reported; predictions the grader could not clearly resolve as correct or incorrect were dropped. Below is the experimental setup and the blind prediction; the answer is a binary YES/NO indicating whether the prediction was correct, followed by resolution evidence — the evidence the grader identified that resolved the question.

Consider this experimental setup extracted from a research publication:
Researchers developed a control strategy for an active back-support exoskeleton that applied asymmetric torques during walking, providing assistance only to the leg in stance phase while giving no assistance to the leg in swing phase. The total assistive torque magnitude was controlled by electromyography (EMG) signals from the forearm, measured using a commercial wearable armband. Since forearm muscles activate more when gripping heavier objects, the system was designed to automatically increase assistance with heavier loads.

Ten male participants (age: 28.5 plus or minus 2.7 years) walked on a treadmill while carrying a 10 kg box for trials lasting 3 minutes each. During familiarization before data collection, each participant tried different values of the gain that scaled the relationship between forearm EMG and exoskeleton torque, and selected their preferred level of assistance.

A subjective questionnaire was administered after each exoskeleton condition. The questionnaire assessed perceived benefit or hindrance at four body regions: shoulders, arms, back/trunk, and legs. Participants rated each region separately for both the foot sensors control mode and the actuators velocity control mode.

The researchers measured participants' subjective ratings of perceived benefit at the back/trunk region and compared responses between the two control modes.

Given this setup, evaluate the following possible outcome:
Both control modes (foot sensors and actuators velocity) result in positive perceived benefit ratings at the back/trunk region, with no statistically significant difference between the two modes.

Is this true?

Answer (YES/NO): YES